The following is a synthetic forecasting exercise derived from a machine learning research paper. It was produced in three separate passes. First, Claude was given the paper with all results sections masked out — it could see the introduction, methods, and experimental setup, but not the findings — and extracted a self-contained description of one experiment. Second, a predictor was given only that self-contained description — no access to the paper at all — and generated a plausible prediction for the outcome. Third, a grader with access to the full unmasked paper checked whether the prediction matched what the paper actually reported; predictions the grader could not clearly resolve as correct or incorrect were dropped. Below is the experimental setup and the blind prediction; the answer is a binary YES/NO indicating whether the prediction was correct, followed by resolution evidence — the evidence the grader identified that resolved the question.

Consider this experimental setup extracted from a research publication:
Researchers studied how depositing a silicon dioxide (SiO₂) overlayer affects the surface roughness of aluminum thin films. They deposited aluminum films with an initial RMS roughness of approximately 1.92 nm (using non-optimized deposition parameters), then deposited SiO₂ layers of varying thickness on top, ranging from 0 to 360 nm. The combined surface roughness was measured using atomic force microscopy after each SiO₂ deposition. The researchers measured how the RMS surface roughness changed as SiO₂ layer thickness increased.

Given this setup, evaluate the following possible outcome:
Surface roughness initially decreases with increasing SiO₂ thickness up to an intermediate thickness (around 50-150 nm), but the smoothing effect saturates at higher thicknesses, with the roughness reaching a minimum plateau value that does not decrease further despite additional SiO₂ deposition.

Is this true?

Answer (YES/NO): NO